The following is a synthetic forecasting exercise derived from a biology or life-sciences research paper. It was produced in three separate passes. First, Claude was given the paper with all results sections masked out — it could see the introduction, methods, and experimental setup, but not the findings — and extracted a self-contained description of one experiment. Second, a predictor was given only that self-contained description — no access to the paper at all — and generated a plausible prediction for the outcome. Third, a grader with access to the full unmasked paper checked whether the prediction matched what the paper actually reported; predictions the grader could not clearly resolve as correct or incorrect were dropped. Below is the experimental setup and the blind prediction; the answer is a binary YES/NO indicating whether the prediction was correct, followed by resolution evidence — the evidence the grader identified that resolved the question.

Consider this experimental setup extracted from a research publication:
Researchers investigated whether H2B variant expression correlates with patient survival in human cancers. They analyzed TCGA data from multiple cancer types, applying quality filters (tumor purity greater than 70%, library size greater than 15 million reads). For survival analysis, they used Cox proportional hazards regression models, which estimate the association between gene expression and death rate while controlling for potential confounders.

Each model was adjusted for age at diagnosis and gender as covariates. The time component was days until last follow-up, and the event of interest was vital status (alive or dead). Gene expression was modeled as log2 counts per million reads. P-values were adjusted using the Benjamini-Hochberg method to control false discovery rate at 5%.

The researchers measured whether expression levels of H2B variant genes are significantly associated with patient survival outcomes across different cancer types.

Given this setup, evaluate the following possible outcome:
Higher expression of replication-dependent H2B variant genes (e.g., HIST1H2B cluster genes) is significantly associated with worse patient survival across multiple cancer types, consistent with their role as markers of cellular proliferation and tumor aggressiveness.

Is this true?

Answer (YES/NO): NO